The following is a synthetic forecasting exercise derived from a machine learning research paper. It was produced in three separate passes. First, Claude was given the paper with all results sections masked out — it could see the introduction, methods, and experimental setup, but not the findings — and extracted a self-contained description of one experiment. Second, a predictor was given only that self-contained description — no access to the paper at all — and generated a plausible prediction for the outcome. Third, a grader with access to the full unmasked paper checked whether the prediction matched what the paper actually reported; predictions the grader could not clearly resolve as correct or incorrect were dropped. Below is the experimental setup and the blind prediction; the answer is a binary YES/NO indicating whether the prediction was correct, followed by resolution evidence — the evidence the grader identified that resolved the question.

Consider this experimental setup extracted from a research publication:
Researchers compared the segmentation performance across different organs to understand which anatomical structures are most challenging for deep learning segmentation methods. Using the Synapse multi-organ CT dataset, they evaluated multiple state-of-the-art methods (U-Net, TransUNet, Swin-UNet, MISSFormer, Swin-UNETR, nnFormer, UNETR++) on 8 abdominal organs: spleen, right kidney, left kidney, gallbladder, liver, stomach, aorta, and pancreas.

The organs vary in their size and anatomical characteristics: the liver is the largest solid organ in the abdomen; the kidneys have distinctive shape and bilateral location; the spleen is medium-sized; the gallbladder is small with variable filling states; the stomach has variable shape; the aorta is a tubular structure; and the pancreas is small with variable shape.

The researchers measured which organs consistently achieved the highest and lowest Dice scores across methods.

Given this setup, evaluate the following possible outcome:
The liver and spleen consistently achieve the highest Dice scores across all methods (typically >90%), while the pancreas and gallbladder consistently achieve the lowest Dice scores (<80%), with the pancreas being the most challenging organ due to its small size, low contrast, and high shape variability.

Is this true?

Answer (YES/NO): NO